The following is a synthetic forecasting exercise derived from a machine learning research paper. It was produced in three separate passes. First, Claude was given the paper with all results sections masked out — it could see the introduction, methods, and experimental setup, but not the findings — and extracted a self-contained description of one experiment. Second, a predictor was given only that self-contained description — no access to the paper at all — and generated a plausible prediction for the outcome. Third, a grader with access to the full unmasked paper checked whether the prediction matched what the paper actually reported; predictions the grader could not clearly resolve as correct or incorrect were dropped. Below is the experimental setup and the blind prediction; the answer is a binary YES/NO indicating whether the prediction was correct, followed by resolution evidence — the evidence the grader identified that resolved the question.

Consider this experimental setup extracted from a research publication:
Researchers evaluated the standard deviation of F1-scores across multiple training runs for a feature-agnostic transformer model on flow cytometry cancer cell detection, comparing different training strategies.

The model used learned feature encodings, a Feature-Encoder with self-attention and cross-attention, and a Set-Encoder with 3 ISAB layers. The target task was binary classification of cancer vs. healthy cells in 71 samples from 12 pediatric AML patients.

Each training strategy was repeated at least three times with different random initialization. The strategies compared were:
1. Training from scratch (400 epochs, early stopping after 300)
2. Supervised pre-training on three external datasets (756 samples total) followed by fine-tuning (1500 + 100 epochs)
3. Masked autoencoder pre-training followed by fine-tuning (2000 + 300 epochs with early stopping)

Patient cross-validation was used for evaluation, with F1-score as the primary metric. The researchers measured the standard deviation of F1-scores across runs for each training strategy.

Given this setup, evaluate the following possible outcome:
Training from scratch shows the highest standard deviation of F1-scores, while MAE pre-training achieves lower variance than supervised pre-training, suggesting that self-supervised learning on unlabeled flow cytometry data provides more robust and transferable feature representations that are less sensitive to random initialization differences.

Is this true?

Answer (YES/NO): NO